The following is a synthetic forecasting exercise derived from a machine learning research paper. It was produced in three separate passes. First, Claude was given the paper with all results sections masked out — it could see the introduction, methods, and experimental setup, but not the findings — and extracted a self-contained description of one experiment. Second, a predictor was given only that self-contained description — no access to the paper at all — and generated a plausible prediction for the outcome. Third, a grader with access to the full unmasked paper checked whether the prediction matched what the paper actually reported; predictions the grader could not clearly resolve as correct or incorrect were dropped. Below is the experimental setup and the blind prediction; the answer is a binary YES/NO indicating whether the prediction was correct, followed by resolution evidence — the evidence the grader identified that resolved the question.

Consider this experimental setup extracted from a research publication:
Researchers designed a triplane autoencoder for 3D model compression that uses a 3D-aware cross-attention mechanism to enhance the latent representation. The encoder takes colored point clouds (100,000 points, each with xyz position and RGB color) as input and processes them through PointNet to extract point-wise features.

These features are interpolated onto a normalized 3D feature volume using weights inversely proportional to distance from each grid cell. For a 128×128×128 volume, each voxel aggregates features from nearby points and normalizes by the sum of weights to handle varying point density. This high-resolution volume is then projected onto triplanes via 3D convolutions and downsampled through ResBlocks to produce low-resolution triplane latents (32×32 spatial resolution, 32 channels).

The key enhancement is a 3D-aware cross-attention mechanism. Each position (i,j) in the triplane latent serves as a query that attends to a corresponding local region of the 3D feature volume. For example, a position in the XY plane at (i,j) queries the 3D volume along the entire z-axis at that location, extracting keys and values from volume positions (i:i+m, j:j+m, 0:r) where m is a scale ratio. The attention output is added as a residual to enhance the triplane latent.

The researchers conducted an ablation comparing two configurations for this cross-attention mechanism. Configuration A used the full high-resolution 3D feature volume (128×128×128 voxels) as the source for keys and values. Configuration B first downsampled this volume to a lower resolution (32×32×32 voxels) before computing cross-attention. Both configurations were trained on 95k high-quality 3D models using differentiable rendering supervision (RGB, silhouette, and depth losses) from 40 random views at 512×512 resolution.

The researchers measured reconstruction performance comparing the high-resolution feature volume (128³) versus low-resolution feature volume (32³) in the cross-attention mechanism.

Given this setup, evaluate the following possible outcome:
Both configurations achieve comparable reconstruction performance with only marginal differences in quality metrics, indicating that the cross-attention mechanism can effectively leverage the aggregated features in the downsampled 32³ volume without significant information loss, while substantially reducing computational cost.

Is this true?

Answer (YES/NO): YES